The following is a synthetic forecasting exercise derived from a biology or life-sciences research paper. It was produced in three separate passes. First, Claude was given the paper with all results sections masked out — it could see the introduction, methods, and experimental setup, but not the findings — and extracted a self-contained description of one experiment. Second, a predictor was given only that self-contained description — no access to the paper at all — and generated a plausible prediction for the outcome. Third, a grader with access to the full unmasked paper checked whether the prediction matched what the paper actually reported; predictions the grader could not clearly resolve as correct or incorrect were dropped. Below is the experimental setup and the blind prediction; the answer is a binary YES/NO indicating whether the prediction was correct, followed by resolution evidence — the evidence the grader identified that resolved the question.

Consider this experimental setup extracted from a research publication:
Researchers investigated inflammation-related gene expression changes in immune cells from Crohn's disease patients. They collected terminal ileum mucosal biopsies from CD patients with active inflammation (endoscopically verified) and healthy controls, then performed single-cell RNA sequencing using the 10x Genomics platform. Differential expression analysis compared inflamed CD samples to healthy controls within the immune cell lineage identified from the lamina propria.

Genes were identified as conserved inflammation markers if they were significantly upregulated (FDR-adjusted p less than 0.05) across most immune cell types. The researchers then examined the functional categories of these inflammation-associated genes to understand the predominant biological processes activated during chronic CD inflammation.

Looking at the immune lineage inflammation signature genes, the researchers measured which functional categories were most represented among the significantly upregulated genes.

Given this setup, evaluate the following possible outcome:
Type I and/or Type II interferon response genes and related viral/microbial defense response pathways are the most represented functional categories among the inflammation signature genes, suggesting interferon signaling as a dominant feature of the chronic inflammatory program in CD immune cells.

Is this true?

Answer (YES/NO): NO